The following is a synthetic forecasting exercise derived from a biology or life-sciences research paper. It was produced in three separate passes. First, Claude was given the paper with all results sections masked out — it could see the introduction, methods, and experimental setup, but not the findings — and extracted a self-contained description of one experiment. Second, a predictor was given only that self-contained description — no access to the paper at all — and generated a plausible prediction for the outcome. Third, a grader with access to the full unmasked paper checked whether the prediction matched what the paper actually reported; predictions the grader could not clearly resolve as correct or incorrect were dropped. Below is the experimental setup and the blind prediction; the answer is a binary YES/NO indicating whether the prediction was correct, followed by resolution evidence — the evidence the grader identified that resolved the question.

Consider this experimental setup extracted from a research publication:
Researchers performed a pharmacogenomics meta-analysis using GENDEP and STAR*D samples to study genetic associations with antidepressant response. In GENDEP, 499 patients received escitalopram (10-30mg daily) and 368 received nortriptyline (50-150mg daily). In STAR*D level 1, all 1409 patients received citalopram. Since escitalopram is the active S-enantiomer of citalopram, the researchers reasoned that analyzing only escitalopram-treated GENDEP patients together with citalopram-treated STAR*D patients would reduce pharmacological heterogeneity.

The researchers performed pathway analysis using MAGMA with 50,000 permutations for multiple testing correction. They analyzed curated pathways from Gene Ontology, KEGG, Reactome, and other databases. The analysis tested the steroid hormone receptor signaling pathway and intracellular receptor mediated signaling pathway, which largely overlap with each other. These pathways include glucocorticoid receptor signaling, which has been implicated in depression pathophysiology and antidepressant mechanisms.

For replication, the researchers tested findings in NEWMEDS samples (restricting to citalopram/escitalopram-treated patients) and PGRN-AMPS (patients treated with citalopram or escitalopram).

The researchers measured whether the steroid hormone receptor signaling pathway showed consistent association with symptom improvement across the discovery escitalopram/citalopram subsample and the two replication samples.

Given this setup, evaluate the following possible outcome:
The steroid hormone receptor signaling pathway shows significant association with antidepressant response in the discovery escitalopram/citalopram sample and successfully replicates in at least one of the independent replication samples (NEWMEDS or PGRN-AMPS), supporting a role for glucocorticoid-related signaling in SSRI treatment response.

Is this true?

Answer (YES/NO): NO